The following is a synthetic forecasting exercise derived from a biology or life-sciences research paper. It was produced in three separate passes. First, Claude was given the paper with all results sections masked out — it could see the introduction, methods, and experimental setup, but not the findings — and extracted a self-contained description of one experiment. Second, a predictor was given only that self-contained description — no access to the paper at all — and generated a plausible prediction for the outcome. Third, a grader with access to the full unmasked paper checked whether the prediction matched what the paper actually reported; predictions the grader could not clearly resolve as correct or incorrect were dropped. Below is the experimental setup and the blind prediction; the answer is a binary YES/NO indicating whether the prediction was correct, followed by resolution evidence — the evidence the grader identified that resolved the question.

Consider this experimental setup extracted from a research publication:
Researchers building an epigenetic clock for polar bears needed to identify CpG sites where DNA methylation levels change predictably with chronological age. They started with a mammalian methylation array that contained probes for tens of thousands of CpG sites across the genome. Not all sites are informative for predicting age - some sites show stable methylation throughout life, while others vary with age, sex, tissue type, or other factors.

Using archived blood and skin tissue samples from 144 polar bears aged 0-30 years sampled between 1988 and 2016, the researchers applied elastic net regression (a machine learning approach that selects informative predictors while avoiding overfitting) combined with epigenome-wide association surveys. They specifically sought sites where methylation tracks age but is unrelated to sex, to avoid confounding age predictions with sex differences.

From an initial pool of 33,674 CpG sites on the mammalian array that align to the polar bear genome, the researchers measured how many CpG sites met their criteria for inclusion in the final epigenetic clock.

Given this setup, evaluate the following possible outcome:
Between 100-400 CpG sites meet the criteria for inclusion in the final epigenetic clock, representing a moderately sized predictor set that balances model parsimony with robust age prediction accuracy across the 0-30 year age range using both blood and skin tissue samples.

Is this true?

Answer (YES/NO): YES